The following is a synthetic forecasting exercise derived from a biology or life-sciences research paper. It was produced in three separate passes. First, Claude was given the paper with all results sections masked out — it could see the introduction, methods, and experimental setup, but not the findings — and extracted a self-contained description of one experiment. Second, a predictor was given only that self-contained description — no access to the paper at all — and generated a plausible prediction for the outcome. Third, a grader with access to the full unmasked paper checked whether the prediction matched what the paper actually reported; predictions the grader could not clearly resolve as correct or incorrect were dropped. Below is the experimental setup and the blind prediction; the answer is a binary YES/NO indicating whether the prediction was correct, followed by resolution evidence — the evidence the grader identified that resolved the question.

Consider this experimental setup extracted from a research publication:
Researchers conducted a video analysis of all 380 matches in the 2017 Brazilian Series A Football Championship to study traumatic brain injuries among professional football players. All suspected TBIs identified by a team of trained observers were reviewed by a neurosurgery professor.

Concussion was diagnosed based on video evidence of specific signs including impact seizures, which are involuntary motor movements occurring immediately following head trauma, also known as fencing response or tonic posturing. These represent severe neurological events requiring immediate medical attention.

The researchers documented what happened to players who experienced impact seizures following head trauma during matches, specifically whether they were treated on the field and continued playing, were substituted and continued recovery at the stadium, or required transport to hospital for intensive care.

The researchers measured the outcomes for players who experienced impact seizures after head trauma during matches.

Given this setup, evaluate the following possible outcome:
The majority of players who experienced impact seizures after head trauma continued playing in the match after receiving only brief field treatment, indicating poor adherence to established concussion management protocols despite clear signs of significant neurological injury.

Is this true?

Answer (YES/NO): NO